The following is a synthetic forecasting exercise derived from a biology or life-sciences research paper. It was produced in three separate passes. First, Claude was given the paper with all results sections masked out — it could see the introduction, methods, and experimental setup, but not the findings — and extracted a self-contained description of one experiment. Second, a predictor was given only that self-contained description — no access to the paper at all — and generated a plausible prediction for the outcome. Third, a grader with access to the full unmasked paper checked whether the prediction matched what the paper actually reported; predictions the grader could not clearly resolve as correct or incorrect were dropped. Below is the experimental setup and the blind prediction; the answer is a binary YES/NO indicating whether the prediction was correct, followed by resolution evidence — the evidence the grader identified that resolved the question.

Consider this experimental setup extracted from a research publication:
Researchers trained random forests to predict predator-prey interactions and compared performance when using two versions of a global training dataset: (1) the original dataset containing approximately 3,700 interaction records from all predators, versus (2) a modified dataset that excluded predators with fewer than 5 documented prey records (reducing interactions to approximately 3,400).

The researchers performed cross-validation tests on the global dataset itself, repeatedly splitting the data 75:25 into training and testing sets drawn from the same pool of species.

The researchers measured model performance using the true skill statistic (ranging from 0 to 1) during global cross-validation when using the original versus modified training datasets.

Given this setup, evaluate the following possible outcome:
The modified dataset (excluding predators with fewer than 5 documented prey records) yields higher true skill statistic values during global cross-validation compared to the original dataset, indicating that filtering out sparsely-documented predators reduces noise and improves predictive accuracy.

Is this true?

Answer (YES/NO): NO